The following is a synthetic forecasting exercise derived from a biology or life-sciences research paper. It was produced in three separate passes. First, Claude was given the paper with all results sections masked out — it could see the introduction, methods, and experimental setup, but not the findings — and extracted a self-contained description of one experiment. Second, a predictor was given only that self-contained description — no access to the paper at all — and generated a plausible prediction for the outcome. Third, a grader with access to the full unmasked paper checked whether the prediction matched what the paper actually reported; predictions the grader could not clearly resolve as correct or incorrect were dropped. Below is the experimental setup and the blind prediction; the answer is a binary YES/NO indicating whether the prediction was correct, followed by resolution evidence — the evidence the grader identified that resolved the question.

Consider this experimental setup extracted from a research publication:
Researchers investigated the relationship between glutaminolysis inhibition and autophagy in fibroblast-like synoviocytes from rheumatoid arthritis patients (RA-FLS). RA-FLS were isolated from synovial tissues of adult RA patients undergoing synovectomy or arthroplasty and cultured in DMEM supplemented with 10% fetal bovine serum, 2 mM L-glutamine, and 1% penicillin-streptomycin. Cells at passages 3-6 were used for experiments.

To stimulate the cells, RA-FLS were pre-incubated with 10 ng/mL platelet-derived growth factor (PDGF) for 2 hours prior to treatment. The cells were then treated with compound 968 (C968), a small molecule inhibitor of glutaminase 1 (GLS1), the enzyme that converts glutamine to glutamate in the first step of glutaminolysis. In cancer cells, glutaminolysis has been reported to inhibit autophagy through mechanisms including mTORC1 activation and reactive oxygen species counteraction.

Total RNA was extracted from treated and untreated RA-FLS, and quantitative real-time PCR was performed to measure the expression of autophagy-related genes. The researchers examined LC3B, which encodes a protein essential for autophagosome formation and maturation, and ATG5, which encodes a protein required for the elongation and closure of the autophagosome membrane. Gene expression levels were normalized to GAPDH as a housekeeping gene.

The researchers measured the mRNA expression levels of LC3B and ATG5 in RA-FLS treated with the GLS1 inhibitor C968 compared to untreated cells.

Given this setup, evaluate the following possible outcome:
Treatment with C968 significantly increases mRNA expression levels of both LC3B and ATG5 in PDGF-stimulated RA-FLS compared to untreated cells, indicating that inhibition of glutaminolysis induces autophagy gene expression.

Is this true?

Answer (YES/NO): YES